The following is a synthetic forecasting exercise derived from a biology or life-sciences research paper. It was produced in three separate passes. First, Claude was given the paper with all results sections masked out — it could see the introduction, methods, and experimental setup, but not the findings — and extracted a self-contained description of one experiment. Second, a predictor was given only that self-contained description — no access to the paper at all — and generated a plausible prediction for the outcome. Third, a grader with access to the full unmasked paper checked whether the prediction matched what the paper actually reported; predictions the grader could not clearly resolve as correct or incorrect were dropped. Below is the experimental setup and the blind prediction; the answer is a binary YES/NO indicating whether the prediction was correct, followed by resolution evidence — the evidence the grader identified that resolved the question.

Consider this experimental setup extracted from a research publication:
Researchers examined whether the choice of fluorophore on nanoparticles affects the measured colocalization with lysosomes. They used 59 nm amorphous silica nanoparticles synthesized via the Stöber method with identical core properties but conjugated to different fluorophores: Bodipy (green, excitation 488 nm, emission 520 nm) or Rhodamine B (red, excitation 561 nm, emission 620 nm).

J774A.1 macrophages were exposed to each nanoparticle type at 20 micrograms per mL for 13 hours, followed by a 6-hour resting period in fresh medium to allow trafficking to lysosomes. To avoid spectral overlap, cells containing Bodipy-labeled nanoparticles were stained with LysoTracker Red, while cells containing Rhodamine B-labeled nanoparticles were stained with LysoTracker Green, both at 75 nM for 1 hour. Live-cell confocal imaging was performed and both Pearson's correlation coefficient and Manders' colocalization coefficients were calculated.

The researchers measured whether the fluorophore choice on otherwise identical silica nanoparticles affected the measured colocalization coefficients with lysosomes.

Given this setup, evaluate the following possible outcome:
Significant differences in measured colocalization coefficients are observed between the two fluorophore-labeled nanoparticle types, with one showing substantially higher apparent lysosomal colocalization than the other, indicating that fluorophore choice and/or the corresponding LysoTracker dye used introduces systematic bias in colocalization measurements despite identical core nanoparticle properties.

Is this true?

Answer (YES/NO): NO